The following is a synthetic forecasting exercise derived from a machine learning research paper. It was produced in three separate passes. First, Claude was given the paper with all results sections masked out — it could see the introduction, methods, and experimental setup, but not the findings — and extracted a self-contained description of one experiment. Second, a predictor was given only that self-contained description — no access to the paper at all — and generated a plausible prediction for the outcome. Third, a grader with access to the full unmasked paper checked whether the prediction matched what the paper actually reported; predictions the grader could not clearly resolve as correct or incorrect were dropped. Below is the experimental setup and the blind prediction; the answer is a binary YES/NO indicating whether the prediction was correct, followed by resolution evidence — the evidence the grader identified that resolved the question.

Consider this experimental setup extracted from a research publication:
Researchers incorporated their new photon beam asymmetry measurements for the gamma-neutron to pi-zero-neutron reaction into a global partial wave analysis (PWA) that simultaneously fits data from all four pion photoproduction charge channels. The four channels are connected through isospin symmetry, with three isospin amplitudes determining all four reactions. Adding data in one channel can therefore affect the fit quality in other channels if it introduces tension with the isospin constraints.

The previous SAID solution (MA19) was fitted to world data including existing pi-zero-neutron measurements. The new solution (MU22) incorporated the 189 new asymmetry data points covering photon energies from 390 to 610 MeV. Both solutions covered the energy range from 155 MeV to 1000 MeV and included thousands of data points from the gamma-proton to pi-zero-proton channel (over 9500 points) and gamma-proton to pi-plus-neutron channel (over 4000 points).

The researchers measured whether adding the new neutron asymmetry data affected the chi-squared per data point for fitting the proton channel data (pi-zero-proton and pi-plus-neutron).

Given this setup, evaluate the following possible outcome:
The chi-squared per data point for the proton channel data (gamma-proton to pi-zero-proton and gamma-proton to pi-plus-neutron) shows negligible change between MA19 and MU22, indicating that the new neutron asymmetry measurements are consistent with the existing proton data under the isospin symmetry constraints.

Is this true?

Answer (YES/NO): YES